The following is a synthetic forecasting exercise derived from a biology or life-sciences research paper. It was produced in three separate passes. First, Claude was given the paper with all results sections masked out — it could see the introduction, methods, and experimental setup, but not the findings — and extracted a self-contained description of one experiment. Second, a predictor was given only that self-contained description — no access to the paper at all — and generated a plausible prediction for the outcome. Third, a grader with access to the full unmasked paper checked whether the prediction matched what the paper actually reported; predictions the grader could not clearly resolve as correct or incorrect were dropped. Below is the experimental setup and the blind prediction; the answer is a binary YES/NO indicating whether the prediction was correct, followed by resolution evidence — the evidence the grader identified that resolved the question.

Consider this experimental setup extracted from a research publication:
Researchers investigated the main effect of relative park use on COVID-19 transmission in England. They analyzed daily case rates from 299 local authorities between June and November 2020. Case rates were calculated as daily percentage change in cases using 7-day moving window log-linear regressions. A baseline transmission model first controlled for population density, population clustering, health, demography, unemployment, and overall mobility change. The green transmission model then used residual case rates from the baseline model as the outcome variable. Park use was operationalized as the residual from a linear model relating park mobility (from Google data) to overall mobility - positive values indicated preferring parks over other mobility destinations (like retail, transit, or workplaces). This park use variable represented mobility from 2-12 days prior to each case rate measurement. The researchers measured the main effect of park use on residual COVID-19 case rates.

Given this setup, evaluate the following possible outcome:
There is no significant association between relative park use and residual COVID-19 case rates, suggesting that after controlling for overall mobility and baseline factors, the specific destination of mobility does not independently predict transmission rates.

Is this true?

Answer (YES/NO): NO